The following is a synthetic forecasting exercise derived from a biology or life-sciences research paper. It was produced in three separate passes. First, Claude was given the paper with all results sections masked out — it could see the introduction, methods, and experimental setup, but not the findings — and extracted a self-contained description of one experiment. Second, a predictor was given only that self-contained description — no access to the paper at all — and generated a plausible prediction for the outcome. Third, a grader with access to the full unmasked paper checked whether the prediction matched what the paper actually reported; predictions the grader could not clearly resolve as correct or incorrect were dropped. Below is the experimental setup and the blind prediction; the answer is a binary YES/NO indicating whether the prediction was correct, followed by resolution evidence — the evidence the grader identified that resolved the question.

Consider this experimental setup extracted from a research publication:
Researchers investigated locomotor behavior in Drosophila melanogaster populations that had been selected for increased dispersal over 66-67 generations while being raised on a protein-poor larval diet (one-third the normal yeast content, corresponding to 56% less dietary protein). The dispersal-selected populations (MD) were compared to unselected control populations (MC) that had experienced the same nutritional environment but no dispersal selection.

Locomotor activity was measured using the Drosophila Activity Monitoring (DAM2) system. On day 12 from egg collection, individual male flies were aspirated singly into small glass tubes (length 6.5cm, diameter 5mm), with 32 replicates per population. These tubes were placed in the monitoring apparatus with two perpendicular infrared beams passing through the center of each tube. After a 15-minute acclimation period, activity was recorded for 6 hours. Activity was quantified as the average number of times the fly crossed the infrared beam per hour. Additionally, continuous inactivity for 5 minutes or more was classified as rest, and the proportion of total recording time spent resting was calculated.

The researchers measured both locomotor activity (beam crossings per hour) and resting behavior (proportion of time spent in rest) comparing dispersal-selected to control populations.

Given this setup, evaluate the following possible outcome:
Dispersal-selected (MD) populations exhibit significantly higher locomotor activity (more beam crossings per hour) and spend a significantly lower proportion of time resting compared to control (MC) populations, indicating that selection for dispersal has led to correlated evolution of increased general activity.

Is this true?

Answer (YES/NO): YES